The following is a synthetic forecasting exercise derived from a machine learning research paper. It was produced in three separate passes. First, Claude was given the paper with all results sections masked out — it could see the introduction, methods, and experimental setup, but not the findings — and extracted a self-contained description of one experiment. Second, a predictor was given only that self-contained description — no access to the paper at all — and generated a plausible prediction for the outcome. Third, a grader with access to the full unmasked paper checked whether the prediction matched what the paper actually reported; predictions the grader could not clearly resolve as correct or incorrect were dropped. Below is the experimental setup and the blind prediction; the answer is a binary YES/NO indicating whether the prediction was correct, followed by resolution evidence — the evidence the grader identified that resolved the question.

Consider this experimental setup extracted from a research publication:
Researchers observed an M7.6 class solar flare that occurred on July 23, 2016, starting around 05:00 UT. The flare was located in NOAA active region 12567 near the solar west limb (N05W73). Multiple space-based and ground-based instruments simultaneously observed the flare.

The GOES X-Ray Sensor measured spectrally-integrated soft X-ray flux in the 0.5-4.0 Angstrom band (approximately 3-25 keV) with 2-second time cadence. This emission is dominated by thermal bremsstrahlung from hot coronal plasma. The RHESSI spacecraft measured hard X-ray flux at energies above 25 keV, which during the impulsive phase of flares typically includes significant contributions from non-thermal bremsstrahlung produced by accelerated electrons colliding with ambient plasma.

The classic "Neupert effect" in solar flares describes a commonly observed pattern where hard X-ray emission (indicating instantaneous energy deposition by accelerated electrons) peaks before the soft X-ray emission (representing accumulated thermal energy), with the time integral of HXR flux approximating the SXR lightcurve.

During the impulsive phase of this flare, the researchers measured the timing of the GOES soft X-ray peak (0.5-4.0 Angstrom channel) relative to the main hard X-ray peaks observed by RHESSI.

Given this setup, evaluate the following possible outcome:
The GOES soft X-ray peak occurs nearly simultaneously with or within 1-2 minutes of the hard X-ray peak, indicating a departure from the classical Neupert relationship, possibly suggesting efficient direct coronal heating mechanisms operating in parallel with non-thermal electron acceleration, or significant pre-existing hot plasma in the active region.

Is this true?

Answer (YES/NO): YES